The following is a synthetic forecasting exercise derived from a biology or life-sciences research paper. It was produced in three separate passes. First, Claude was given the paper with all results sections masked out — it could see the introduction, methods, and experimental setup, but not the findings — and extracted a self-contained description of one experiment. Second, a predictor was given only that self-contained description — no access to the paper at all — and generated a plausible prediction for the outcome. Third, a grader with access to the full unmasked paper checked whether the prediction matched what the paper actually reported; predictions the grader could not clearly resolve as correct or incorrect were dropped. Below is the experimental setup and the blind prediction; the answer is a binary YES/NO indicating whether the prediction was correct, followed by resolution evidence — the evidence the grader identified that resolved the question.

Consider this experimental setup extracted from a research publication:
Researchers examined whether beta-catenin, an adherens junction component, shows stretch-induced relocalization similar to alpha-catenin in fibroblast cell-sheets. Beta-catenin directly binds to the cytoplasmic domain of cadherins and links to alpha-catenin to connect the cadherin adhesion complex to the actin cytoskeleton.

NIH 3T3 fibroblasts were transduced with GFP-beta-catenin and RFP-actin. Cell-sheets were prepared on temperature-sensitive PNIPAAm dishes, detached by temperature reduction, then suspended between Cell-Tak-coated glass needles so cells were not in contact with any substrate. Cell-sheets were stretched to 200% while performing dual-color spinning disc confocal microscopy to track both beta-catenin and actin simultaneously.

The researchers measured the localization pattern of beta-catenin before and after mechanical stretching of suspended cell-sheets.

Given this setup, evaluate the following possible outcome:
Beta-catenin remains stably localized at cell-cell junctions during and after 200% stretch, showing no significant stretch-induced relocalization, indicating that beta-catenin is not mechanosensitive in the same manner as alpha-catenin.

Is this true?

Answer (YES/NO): NO